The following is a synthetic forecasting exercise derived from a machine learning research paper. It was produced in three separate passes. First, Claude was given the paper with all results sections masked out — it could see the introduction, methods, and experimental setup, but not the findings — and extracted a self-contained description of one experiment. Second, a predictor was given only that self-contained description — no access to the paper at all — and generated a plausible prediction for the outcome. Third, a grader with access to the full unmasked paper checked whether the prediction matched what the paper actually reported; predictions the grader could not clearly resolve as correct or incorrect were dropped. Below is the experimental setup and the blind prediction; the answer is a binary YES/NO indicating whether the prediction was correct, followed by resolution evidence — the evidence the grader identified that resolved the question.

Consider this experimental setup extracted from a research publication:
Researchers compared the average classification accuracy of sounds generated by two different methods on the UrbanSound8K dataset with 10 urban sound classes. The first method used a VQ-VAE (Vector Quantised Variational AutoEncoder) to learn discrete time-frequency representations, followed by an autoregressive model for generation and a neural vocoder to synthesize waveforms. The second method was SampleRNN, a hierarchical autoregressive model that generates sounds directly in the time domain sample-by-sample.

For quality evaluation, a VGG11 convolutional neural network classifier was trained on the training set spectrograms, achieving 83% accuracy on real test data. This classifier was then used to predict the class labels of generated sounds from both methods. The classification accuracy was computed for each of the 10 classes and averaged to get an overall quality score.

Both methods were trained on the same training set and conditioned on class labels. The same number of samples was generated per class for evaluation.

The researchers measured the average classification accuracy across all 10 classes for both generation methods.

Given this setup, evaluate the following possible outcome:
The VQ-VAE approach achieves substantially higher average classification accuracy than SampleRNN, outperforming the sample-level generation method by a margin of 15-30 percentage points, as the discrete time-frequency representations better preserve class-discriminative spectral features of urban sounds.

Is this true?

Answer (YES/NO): NO